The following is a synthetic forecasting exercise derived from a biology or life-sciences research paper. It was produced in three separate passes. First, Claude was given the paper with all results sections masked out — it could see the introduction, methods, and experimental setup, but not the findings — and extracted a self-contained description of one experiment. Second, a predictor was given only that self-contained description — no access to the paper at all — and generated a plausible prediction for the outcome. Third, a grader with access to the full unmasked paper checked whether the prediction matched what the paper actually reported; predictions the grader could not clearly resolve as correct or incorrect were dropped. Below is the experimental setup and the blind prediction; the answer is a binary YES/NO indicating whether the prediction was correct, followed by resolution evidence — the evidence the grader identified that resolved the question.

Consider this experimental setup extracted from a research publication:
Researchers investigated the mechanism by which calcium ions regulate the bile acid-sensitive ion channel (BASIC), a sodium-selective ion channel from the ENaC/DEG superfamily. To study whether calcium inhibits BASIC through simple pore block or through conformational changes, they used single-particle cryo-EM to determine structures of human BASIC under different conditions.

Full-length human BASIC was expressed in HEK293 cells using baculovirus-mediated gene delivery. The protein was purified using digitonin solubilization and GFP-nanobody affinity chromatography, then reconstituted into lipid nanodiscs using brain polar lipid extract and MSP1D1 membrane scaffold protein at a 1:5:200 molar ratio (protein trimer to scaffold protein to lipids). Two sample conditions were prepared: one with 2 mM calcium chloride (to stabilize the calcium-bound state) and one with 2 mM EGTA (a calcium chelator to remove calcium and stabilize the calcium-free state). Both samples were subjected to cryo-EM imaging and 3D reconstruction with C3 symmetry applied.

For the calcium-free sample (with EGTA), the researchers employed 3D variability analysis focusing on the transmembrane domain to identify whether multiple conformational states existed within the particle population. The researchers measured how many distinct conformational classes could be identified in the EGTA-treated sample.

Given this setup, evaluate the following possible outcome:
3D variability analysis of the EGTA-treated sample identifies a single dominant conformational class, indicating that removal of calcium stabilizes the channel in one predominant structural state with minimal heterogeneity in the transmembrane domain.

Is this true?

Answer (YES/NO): NO